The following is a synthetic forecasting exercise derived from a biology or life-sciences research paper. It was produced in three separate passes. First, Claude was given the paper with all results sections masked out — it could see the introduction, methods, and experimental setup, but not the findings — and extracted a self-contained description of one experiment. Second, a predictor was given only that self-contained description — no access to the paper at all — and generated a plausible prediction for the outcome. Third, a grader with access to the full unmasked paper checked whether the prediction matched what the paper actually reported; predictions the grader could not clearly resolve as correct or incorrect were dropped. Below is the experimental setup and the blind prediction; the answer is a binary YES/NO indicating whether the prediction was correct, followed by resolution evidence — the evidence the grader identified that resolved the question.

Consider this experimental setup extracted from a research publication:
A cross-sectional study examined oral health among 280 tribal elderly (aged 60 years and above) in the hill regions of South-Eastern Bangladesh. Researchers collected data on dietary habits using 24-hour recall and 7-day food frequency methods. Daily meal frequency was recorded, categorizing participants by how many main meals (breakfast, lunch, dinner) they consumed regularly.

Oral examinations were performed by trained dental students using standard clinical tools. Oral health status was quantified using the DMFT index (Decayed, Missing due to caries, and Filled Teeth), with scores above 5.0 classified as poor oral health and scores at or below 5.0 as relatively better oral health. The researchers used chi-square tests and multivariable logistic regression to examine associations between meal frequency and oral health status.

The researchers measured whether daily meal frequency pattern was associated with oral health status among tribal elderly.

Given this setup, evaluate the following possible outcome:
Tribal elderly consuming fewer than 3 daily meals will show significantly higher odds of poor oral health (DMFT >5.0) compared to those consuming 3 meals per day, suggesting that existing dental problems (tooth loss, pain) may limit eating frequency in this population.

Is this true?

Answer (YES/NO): NO